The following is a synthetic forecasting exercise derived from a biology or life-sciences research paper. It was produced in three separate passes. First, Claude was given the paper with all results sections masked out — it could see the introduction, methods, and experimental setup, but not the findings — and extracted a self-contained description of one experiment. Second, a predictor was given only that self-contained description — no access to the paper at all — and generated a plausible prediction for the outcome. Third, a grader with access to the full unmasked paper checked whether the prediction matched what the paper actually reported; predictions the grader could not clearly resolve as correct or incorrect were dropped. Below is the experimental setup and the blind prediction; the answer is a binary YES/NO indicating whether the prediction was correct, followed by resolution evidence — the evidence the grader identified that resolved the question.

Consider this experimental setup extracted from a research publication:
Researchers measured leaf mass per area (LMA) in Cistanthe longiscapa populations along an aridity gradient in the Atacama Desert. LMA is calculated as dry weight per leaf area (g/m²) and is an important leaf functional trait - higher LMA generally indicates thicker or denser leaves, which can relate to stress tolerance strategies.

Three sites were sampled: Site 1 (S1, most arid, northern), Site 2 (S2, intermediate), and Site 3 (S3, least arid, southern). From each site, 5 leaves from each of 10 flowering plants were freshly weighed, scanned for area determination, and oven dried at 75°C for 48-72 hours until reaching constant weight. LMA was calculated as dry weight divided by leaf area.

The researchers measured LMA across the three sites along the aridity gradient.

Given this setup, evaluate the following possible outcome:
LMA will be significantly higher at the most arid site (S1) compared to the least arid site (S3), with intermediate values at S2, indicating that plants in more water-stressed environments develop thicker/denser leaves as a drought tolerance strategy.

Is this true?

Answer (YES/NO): NO